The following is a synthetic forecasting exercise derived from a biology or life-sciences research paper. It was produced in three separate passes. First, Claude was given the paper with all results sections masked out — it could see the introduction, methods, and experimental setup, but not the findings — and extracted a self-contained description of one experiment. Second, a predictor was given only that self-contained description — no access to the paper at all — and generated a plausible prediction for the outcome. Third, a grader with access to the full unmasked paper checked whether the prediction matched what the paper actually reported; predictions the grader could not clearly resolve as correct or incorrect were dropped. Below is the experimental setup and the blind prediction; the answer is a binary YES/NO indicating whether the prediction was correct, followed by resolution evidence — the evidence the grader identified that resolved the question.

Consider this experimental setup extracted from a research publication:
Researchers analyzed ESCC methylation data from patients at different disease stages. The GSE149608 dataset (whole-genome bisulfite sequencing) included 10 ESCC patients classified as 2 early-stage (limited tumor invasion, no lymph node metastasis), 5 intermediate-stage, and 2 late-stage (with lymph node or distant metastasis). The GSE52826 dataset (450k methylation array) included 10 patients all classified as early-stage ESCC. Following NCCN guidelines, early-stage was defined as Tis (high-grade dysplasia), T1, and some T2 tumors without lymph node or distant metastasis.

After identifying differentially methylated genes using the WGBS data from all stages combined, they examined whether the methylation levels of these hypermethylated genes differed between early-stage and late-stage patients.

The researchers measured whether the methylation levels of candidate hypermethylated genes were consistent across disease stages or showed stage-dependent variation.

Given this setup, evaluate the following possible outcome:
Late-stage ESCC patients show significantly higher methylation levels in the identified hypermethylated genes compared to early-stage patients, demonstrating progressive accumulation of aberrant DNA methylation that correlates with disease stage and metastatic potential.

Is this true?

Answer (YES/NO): NO